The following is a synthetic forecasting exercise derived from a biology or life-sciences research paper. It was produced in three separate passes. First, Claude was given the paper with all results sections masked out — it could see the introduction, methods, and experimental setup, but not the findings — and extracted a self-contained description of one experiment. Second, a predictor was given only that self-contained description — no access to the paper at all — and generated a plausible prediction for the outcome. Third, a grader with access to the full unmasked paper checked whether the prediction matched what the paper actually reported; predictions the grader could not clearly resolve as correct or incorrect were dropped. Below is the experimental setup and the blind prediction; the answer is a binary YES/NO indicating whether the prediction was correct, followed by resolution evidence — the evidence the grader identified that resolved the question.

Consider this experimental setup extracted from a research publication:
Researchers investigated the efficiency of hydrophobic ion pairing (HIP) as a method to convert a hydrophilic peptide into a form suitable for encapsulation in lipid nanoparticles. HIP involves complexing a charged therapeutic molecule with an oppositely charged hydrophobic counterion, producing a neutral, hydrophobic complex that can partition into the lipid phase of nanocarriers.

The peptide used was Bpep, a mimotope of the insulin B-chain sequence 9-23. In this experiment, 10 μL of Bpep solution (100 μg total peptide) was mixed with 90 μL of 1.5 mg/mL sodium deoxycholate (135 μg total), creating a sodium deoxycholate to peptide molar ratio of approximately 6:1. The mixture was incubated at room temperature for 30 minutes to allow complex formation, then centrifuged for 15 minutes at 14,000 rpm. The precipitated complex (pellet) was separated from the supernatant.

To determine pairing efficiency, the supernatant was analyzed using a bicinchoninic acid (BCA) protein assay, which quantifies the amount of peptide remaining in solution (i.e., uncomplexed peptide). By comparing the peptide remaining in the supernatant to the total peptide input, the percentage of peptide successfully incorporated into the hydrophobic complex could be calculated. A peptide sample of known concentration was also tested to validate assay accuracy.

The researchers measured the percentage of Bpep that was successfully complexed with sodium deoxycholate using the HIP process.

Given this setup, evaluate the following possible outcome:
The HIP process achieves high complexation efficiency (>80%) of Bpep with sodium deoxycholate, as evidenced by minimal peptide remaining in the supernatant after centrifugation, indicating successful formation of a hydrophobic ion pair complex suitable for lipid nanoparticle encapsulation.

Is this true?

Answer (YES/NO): YES